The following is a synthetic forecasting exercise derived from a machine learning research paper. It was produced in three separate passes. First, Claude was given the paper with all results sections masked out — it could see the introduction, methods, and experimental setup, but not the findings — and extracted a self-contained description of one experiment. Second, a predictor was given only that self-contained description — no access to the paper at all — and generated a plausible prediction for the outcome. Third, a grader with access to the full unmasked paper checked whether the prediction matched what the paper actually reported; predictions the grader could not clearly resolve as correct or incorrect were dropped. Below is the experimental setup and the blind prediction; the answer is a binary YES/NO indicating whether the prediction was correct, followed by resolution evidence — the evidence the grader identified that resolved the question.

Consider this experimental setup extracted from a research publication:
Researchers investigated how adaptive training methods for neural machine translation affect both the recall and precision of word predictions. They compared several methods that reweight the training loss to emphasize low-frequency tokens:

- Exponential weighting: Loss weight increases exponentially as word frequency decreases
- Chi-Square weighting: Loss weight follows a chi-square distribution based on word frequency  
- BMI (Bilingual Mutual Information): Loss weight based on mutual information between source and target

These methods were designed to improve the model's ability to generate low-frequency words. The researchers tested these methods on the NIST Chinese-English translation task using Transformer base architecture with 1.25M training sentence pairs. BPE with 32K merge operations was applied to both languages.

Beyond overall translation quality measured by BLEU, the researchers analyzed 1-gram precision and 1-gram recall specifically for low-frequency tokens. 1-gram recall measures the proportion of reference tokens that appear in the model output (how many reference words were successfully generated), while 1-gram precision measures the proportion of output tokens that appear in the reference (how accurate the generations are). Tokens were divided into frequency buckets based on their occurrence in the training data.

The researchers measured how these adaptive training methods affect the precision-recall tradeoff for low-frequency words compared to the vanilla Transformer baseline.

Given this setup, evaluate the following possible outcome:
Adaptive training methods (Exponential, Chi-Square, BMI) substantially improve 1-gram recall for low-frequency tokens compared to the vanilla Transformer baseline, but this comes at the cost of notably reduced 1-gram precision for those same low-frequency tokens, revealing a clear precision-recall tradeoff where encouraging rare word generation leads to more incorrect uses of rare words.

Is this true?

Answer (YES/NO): YES